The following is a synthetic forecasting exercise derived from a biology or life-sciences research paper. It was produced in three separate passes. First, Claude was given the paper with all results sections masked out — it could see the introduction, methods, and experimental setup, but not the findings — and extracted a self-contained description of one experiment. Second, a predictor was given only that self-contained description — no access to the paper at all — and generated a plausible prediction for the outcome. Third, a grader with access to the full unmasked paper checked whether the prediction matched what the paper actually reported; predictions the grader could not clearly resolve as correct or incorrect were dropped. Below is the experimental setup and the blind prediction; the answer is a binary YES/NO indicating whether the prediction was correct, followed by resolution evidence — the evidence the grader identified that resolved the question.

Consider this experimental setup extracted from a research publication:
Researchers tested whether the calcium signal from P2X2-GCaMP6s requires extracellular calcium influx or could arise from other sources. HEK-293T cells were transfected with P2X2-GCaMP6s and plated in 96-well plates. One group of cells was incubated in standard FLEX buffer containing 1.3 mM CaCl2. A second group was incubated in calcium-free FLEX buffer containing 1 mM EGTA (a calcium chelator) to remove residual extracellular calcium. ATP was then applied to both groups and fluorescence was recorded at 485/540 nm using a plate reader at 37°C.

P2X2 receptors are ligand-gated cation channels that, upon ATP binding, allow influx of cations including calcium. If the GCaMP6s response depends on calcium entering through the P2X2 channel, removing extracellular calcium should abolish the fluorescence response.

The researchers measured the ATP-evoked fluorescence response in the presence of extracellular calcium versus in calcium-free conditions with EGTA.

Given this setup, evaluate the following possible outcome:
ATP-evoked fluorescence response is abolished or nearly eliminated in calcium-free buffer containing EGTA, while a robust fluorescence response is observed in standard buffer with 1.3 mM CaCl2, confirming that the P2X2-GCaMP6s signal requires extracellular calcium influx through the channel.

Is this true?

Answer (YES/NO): YES